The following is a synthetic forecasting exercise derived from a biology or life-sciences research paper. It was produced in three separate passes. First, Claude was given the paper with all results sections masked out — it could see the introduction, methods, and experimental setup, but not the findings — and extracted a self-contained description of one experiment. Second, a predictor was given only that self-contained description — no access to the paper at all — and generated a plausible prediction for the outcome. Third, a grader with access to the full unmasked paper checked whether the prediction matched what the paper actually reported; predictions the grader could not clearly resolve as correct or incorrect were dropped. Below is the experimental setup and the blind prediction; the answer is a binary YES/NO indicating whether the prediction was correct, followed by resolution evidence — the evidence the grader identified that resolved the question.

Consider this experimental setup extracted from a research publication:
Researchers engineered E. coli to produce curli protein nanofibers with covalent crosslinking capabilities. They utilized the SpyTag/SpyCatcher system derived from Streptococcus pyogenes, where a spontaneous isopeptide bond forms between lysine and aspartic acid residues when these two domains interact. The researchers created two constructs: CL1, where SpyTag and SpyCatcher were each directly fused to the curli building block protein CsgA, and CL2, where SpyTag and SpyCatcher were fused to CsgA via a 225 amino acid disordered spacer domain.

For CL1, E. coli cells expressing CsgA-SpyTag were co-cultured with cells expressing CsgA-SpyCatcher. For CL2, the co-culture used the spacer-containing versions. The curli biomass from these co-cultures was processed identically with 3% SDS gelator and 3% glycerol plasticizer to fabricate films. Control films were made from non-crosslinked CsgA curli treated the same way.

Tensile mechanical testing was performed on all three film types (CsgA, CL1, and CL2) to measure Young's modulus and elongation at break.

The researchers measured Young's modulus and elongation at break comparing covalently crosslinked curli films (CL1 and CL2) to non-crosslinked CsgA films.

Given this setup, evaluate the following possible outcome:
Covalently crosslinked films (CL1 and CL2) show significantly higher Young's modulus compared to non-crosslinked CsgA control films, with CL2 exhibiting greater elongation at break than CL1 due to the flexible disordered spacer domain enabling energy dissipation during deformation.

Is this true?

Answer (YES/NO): NO